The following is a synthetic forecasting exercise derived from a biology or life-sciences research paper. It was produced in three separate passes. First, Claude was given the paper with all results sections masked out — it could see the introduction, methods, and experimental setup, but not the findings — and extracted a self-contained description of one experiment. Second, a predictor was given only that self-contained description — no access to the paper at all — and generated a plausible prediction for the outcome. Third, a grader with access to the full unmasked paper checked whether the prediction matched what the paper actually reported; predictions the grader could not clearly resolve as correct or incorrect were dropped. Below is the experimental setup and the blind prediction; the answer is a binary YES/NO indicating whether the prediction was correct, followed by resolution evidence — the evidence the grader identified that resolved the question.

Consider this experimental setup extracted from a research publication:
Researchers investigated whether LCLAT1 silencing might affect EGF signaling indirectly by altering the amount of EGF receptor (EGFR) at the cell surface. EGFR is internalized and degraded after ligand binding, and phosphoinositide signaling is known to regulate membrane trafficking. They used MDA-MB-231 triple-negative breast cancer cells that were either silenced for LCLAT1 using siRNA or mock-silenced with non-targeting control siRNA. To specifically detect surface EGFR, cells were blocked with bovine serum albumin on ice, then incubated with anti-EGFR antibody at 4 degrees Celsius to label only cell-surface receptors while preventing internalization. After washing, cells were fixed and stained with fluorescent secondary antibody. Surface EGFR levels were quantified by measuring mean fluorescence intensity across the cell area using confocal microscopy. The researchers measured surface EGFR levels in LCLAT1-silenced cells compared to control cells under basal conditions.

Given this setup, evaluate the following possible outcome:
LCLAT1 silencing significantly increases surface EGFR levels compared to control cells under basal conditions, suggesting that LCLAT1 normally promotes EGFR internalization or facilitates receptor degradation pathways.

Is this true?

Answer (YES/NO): NO